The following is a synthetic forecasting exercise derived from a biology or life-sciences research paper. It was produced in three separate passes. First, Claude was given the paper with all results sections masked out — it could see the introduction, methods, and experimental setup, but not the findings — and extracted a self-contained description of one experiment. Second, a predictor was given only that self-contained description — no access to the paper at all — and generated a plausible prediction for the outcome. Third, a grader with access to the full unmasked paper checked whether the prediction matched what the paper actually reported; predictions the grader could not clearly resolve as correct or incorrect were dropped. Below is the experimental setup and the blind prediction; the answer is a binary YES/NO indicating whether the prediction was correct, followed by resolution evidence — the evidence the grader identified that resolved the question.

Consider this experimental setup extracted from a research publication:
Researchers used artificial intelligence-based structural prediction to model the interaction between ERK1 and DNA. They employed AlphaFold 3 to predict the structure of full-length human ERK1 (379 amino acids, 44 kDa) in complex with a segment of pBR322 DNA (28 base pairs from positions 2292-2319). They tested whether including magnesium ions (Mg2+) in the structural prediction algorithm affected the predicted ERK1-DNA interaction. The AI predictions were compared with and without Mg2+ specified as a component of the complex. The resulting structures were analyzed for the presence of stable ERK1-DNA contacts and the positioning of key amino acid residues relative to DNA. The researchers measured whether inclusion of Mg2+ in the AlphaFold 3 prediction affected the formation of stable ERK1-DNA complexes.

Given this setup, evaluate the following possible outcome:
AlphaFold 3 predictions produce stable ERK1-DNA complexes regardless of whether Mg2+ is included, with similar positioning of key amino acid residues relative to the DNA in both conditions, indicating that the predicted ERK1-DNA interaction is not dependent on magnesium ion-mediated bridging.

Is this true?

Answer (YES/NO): NO